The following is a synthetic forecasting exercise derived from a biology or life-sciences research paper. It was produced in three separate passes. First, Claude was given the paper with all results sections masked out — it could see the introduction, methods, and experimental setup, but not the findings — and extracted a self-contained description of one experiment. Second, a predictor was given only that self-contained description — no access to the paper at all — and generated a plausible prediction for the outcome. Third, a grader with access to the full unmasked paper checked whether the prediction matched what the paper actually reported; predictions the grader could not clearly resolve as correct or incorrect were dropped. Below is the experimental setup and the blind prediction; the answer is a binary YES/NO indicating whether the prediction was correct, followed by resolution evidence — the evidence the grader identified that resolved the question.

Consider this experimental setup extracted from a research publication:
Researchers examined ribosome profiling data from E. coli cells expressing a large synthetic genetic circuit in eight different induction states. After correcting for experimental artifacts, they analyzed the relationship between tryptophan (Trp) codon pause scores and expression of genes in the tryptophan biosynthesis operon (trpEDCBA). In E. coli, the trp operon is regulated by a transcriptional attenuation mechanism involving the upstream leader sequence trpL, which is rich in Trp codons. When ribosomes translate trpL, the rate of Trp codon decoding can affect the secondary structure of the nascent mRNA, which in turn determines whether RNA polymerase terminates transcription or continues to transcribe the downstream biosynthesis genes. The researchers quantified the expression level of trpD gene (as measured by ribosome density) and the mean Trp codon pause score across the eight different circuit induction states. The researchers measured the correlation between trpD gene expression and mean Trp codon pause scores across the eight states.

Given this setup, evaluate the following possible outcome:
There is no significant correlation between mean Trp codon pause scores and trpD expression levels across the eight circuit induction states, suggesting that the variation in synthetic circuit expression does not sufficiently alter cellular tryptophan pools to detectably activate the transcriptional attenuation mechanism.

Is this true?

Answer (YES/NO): NO